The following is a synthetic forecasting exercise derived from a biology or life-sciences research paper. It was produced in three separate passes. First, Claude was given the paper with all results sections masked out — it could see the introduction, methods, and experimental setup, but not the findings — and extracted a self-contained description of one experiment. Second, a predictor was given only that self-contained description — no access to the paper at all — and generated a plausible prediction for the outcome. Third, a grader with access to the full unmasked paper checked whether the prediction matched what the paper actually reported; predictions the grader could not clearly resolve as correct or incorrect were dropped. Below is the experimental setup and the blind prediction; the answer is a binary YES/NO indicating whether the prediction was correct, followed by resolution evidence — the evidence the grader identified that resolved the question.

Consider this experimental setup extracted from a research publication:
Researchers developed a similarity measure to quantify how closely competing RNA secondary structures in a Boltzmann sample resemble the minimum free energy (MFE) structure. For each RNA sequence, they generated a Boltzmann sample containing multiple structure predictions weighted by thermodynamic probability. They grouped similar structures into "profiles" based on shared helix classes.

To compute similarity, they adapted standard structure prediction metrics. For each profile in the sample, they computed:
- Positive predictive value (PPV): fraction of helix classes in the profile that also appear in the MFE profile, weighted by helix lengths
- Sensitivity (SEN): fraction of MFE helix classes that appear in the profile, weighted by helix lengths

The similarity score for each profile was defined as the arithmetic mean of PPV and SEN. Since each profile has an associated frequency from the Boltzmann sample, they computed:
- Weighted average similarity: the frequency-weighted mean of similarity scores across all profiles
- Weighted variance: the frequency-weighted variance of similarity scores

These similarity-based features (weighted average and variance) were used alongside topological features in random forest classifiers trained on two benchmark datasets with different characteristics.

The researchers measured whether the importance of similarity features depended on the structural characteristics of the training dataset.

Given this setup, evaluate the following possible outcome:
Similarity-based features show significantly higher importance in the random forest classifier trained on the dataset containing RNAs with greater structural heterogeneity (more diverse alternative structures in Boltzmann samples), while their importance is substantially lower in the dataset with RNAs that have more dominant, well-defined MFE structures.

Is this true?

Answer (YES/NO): NO